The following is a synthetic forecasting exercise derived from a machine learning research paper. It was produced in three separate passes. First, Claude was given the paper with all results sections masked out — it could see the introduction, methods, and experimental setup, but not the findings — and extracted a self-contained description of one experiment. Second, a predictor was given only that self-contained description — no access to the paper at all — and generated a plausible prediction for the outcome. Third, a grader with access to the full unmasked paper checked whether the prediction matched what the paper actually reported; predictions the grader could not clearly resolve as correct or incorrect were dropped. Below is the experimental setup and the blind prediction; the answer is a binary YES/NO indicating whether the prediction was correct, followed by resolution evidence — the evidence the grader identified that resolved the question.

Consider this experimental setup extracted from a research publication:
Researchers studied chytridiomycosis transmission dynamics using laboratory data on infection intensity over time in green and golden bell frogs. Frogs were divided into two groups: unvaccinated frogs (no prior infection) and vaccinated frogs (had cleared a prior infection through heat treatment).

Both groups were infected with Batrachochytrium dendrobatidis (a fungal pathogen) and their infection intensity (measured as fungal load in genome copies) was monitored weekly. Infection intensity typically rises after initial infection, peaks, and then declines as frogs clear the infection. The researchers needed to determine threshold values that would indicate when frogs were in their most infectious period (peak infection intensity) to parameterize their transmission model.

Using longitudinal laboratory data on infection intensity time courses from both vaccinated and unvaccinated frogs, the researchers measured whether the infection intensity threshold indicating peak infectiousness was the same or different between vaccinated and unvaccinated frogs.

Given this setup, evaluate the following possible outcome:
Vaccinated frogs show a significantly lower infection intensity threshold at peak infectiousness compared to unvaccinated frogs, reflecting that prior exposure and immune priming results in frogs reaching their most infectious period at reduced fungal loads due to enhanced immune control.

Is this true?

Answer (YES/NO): YES